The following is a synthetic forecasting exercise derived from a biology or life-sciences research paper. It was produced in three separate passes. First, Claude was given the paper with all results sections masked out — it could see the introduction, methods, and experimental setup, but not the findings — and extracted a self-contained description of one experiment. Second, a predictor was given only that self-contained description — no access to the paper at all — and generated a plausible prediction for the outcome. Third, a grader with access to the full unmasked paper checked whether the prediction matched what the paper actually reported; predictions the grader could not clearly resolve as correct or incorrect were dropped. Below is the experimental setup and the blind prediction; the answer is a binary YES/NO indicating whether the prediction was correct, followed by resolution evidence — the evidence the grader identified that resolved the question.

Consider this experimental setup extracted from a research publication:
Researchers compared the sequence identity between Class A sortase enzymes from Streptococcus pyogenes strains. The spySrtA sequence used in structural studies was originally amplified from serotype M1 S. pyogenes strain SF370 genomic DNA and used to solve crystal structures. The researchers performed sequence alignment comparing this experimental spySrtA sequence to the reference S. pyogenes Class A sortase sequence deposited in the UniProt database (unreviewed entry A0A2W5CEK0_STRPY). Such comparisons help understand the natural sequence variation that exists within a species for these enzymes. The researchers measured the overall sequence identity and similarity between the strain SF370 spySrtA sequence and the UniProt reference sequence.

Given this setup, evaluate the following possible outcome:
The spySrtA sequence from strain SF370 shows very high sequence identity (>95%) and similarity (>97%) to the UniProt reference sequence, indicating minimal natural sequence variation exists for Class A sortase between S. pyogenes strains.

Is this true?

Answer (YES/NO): NO